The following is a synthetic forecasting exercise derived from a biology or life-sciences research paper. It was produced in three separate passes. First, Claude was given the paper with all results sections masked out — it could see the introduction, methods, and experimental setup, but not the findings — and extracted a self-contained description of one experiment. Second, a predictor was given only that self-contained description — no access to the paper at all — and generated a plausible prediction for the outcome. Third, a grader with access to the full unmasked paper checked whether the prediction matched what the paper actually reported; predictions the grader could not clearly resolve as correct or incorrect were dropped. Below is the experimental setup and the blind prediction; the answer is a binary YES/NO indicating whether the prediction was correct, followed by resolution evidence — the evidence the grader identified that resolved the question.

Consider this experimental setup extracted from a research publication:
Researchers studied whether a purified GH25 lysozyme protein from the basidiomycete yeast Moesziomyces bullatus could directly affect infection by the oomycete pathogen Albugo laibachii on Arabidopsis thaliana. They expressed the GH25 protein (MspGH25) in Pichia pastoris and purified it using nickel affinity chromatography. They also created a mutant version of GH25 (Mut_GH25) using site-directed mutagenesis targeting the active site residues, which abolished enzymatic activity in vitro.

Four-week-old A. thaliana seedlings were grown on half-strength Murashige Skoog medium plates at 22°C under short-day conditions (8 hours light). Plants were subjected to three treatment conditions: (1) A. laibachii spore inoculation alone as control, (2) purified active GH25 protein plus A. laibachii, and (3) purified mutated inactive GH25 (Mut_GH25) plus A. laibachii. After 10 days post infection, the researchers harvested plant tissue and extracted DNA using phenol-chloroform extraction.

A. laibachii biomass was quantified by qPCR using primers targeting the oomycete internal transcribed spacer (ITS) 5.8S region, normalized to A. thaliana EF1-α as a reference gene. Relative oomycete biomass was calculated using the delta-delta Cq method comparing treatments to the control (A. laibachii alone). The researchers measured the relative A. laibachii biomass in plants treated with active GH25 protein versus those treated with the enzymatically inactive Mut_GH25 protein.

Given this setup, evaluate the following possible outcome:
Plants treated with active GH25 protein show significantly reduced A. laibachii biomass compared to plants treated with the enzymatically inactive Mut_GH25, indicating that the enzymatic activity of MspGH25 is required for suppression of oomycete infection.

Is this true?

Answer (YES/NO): YES